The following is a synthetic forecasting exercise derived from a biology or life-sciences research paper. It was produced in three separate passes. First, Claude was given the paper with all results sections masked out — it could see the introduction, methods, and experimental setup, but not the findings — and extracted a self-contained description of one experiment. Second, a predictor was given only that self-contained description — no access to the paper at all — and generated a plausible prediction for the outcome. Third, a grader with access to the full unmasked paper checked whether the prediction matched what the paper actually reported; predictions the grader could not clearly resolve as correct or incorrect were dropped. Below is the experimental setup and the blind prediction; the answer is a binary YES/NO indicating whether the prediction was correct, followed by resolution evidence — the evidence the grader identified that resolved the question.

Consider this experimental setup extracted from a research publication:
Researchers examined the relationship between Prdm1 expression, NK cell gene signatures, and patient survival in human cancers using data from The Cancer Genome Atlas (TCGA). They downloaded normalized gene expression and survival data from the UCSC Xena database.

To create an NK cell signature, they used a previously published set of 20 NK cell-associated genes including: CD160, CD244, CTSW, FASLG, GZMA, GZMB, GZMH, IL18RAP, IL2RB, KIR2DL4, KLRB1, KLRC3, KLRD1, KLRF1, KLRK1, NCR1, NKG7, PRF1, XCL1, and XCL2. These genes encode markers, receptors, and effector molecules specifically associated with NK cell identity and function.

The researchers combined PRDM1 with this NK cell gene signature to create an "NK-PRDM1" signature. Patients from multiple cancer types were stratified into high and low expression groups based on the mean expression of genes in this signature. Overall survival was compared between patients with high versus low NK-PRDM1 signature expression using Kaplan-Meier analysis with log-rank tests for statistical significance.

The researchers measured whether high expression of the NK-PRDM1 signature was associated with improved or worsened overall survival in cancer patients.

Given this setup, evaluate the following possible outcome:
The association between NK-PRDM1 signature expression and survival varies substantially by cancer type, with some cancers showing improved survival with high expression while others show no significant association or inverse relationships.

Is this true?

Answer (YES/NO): NO